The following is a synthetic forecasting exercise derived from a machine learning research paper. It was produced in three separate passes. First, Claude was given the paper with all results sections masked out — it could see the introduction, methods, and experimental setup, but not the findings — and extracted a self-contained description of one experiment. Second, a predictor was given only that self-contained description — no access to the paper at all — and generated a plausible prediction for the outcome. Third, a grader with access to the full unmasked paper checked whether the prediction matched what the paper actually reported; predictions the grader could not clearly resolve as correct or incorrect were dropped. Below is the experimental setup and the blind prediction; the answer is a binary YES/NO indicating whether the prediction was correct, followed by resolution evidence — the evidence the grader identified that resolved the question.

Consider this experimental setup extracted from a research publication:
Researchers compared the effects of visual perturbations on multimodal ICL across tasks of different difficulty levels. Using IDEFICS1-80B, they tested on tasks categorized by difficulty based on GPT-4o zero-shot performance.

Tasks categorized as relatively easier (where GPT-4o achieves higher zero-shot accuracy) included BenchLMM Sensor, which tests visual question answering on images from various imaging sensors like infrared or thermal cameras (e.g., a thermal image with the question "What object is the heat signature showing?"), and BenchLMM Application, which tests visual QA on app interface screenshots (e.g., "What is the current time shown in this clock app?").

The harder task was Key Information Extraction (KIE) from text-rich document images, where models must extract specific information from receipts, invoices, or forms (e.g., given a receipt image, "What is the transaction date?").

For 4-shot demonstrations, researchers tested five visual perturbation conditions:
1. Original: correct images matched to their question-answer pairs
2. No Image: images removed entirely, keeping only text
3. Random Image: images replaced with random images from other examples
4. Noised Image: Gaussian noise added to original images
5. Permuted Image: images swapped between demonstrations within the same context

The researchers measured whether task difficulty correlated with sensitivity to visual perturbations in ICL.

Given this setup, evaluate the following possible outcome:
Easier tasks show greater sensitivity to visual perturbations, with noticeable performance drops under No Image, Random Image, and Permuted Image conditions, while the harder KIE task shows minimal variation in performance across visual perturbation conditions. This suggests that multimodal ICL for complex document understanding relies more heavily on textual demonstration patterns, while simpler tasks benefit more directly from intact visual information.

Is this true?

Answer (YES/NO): NO